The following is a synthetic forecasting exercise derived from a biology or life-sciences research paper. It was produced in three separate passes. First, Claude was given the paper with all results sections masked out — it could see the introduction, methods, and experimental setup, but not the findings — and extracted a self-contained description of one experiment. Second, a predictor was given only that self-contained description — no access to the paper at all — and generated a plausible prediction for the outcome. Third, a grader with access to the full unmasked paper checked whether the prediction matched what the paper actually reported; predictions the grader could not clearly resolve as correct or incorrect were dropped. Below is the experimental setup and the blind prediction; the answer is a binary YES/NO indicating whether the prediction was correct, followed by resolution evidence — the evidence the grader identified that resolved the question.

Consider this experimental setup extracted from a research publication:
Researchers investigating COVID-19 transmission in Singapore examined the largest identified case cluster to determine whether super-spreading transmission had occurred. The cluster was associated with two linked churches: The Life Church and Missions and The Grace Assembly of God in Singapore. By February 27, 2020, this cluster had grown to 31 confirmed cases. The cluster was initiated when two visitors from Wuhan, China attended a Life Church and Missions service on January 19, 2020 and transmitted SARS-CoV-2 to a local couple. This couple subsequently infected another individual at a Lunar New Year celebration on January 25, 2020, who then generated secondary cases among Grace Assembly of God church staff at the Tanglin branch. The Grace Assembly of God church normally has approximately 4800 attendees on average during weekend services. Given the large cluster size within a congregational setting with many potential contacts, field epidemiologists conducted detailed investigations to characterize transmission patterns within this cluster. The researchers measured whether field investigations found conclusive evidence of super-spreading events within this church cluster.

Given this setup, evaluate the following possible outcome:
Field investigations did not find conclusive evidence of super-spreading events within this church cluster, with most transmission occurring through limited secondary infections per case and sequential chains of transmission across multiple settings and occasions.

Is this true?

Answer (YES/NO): YES